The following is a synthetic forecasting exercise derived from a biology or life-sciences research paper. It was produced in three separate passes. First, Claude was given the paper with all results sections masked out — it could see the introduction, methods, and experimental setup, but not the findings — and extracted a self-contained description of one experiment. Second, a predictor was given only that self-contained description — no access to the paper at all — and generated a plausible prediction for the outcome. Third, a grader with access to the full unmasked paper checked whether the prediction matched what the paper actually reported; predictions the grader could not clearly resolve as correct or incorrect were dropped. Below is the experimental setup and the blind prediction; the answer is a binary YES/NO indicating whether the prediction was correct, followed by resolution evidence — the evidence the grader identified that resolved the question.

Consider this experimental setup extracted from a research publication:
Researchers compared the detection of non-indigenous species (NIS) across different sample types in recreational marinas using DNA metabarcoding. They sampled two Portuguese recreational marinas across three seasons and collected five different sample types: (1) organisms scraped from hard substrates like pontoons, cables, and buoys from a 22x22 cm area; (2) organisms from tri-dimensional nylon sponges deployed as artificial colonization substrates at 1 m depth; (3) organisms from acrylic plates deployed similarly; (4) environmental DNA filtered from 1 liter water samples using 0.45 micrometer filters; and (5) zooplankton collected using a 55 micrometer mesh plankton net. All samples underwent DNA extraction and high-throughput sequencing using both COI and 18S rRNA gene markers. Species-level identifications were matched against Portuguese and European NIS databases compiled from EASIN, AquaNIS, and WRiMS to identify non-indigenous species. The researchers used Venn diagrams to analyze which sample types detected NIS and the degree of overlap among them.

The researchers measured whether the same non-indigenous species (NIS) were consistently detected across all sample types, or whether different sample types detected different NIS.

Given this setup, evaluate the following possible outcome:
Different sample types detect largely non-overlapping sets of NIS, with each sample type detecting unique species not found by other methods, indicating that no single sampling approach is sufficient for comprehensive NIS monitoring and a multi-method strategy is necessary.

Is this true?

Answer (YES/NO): YES